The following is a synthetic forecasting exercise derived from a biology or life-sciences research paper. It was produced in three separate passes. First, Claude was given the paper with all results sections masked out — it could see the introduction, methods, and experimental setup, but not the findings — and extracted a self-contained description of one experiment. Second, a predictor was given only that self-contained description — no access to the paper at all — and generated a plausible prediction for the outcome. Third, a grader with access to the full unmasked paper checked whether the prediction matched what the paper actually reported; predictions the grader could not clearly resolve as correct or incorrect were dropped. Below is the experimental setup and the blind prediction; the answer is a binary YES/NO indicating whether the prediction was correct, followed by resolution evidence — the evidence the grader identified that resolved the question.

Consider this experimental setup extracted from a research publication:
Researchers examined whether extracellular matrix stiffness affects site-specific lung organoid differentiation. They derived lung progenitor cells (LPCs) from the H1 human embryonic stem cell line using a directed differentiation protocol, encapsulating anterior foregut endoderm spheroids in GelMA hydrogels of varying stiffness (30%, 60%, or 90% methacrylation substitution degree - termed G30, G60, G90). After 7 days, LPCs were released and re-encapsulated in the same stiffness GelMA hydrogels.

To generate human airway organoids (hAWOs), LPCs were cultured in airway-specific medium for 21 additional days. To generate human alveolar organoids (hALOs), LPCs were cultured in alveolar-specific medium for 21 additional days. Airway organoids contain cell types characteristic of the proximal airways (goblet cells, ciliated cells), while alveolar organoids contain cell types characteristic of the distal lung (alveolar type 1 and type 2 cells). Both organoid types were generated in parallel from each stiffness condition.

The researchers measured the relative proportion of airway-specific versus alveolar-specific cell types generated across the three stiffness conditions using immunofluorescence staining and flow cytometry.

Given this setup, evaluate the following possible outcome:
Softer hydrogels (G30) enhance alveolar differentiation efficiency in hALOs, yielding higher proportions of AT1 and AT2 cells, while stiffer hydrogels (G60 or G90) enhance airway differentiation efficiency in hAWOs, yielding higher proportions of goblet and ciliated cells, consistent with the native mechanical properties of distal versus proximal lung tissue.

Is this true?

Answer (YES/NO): NO